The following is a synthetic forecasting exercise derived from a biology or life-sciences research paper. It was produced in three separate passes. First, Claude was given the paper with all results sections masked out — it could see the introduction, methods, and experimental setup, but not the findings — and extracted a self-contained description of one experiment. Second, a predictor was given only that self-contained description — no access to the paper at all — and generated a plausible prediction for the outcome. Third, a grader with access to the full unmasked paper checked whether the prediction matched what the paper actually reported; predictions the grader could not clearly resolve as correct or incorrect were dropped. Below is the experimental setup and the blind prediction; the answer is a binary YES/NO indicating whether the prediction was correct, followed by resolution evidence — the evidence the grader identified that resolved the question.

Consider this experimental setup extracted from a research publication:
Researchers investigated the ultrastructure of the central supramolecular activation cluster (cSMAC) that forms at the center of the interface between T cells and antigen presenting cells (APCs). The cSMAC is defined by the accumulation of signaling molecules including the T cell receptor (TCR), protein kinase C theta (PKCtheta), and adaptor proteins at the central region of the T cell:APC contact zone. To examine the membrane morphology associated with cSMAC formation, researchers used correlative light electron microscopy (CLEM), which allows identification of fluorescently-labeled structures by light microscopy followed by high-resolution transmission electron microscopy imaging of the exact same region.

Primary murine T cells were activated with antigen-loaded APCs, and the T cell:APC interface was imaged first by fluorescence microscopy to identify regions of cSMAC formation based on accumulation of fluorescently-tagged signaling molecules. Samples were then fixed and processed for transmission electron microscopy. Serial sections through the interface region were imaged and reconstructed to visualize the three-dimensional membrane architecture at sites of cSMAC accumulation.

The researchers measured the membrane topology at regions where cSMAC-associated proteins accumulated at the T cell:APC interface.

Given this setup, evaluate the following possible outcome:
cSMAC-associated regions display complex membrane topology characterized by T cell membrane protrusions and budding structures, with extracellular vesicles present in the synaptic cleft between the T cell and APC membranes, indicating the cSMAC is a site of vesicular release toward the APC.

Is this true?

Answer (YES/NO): NO